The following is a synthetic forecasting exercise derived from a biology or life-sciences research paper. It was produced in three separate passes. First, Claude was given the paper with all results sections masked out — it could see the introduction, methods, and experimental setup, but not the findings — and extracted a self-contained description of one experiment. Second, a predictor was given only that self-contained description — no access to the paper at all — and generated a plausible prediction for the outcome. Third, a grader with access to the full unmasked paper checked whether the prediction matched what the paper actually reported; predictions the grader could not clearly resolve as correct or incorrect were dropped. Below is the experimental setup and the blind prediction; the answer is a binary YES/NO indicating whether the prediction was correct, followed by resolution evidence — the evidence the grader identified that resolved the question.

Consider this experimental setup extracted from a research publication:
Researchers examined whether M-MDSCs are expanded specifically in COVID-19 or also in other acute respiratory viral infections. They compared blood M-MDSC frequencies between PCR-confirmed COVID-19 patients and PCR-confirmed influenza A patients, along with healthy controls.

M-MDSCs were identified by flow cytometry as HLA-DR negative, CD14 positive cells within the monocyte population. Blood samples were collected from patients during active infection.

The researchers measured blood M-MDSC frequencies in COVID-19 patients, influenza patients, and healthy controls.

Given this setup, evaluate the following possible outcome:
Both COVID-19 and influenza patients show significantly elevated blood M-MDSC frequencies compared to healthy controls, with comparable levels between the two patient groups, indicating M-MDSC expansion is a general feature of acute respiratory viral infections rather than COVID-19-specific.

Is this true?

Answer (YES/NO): YES